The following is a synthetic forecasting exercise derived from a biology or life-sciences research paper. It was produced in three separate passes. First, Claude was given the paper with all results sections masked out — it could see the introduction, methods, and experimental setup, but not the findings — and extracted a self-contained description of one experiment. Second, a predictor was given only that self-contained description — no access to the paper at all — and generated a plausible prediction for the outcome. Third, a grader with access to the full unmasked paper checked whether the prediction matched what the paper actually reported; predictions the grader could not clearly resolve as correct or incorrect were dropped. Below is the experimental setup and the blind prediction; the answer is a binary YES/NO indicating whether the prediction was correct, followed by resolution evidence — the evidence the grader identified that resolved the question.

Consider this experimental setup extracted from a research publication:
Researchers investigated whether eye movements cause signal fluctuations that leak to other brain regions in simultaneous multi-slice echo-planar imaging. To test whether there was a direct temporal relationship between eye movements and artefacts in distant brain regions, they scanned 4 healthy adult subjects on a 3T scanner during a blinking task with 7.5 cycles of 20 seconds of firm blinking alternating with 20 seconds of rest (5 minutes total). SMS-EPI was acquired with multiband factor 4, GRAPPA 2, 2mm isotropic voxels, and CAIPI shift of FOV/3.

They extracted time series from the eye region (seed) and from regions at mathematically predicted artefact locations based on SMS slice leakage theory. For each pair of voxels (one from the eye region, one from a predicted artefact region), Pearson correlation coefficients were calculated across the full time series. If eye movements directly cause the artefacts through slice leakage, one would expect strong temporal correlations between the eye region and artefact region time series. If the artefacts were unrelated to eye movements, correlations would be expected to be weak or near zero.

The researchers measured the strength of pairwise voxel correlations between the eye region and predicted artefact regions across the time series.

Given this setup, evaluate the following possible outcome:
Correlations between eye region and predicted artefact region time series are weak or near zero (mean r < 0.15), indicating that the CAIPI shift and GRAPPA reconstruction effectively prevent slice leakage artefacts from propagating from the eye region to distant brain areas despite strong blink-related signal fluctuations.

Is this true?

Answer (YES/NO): NO